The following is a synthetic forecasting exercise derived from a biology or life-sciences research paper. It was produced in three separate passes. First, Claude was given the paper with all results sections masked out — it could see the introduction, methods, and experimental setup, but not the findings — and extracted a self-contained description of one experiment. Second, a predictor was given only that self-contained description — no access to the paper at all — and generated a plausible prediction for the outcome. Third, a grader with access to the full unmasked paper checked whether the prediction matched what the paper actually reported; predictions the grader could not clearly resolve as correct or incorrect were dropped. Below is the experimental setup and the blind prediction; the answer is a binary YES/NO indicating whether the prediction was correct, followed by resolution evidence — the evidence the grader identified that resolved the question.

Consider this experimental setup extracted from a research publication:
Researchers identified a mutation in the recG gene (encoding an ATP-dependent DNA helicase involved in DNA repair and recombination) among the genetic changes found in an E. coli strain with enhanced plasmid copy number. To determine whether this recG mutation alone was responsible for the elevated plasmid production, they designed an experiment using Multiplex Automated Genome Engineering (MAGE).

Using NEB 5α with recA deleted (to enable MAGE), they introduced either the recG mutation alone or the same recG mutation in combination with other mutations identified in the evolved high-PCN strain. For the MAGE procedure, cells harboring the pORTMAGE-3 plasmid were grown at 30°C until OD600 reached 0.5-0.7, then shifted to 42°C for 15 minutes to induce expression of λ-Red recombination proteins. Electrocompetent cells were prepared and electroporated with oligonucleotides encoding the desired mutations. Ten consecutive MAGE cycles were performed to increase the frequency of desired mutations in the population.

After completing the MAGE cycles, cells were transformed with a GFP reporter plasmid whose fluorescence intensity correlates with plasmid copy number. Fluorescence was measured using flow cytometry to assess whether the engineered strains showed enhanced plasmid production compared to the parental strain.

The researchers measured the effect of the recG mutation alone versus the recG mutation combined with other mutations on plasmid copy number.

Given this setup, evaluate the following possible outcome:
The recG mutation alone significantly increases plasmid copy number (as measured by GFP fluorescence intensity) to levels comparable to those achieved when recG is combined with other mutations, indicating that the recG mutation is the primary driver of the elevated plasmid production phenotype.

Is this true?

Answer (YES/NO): NO